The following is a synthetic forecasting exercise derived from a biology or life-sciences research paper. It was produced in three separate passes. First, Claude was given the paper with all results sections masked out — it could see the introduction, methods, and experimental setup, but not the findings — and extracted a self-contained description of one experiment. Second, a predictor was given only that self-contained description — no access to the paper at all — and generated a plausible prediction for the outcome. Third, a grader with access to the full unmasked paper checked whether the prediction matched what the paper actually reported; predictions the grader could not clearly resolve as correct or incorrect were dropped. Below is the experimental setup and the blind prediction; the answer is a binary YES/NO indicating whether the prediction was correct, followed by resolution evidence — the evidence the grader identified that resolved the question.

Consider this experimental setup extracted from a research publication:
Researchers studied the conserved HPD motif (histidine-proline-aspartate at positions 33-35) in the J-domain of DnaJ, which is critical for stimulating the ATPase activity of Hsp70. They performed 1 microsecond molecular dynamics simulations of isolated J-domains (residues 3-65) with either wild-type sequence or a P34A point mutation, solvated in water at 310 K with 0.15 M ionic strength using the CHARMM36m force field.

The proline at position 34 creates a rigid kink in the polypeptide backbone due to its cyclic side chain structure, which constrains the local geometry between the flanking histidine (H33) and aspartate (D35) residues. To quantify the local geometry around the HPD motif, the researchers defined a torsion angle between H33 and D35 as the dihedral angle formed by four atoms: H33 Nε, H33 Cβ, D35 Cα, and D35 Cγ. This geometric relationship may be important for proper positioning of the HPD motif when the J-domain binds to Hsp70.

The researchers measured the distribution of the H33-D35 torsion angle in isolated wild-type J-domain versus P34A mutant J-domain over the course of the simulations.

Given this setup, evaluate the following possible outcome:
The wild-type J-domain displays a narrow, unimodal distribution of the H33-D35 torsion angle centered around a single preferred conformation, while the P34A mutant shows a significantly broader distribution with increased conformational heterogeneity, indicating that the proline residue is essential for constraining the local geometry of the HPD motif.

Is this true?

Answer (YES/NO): YES